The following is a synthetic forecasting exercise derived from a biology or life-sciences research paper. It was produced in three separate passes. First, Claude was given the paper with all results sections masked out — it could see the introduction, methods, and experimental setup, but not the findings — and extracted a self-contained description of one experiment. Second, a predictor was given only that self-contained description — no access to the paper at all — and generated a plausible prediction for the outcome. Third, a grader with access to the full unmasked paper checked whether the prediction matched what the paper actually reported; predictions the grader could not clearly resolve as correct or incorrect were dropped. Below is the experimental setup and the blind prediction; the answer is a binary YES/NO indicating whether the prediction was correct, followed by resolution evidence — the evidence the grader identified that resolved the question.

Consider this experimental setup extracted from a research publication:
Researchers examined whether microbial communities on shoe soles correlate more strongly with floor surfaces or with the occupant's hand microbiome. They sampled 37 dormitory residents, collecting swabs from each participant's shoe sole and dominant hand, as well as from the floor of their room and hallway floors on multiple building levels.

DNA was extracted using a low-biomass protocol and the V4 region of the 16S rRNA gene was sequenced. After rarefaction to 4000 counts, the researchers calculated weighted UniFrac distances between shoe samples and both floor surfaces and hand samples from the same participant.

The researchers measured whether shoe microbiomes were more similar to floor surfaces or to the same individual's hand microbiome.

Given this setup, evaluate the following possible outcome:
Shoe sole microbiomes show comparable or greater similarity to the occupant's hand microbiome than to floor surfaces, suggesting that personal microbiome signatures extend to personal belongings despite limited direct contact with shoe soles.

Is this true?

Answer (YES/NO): NO